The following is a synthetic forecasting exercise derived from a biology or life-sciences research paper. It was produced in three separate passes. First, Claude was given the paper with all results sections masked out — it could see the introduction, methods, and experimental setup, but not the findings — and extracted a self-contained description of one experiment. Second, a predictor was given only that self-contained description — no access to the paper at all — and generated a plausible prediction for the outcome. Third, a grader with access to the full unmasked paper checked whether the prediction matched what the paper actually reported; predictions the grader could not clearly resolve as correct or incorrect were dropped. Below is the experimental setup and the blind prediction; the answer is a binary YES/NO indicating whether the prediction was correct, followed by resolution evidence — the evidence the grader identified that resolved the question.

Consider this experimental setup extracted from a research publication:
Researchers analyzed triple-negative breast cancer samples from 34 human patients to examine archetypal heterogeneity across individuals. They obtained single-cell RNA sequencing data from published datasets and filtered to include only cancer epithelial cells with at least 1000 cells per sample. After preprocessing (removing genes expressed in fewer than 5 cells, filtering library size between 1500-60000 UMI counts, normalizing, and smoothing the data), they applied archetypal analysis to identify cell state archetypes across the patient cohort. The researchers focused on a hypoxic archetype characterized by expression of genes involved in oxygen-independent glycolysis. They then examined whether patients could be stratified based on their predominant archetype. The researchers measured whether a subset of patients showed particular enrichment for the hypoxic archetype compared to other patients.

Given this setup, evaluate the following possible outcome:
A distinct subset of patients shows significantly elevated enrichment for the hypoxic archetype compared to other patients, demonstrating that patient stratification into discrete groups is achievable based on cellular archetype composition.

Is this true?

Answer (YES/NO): YES